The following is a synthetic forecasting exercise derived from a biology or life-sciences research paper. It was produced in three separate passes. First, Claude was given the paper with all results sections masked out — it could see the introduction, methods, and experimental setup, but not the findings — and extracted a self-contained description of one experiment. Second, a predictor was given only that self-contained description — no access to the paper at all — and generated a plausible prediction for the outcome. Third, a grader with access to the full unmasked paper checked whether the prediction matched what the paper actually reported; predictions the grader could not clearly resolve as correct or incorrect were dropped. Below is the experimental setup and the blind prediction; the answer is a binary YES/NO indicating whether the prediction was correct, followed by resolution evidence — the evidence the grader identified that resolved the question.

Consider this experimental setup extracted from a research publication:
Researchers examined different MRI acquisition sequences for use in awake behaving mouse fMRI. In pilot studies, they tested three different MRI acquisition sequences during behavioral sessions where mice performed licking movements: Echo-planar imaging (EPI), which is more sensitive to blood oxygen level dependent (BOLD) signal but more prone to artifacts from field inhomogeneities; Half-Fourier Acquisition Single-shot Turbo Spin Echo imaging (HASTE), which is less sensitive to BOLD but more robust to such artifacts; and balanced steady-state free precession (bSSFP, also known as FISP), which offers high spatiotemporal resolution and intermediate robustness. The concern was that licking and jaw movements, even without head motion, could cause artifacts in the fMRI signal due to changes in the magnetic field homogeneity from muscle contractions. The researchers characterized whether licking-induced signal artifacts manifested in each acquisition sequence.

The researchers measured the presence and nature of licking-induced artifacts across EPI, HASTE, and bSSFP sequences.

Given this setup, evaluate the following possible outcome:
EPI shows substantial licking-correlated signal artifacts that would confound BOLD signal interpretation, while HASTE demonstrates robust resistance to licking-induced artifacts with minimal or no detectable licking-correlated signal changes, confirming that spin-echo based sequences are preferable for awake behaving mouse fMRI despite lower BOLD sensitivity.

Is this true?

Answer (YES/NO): NO